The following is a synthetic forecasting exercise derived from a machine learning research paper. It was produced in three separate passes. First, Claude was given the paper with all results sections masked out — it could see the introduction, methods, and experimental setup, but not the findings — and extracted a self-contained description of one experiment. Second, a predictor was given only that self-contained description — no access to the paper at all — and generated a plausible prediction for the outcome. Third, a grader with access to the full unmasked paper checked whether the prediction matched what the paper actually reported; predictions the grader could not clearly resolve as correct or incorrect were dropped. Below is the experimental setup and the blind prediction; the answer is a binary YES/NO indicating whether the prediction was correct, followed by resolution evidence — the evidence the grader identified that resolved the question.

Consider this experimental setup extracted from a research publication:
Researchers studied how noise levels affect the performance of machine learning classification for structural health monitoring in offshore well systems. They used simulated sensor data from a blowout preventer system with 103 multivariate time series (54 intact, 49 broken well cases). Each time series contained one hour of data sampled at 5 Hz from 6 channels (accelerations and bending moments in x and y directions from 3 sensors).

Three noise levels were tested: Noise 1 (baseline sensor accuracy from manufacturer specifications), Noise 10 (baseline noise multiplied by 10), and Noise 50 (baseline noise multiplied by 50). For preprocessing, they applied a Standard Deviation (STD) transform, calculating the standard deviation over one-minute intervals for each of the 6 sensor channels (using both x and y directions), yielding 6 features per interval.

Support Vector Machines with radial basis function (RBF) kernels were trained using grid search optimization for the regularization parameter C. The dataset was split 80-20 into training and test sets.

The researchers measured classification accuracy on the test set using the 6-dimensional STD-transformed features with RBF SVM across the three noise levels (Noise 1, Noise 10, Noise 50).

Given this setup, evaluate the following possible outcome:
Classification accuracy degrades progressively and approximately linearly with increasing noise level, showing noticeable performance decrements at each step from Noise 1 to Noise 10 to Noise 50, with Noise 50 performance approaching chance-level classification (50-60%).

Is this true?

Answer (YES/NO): NO